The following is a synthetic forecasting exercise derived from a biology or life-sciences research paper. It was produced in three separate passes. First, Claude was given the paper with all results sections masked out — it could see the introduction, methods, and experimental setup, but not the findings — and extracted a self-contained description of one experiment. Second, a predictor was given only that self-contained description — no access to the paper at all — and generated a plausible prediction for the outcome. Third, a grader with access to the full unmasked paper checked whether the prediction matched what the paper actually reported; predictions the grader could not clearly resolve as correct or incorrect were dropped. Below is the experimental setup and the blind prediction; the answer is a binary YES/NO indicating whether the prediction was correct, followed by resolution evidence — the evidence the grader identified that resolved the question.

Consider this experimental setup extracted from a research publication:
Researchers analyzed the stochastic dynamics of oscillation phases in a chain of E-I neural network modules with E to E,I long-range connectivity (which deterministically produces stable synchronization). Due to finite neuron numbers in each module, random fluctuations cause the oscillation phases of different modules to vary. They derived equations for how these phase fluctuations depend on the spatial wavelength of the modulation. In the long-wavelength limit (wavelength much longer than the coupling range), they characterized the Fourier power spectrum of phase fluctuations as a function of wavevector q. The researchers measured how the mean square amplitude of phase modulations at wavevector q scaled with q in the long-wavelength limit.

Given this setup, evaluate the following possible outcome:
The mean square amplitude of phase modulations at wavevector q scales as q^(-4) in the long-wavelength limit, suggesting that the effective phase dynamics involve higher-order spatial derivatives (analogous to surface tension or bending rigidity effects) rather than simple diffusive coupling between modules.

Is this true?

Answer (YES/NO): NO